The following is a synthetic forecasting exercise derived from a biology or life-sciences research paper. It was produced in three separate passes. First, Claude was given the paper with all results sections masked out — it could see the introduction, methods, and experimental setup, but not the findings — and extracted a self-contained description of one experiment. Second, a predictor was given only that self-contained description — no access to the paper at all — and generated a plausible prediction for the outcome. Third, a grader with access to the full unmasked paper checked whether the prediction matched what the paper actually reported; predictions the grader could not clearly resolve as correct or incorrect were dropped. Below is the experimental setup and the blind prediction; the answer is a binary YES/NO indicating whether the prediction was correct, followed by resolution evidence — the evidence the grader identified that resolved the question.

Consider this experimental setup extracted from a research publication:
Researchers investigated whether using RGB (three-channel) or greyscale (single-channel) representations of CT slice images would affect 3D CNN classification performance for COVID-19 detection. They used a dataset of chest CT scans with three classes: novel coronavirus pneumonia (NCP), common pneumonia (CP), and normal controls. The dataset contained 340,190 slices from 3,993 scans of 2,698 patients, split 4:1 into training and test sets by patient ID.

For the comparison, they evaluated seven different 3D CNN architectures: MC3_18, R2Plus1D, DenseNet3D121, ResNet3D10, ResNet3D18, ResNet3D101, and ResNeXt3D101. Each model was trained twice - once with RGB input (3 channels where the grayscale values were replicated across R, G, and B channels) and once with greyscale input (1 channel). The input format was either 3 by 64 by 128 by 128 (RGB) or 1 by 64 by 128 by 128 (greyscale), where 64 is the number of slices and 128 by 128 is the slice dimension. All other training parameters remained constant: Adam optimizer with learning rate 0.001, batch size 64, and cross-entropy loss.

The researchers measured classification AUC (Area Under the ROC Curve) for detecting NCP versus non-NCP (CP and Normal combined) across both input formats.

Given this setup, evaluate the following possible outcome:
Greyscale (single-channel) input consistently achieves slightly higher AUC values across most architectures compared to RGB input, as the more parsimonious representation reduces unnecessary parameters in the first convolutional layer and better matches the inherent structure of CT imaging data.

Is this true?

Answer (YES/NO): YES